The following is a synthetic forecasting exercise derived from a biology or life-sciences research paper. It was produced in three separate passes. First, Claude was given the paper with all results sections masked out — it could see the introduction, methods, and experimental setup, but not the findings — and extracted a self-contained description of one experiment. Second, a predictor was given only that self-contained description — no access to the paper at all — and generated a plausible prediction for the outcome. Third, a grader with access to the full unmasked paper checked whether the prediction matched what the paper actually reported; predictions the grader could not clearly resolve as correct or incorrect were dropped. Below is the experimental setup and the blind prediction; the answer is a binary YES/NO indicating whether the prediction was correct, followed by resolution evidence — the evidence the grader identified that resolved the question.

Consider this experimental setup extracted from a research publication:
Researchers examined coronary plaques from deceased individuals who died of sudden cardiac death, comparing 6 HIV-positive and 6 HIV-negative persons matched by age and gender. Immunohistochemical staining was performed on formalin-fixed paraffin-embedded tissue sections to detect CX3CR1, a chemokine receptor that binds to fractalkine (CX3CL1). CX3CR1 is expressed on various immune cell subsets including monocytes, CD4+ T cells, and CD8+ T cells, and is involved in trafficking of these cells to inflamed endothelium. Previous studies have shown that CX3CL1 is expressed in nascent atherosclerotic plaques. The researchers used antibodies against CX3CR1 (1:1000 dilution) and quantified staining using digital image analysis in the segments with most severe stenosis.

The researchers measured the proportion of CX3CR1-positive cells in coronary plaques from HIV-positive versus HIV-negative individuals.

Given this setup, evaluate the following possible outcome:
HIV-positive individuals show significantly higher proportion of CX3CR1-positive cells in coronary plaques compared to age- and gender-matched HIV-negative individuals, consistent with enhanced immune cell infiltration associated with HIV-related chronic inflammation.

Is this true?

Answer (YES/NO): NO